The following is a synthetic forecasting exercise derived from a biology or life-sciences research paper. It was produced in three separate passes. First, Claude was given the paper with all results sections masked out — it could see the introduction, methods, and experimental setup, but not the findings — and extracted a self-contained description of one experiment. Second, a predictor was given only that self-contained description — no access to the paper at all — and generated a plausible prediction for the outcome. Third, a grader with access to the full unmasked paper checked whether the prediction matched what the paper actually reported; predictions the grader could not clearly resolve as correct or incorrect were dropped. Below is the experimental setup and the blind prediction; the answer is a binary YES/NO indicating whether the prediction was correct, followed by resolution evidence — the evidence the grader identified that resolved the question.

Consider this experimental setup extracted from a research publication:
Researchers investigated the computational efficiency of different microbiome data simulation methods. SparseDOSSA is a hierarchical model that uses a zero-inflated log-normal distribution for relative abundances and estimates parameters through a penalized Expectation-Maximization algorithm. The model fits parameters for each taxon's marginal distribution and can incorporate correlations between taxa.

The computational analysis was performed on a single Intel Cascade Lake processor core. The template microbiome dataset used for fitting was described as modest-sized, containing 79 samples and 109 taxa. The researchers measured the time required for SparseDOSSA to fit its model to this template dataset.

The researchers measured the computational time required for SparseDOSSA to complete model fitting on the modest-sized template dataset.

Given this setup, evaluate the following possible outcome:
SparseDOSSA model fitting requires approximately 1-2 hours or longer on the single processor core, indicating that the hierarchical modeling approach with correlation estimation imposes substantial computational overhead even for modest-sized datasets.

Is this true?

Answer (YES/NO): NO